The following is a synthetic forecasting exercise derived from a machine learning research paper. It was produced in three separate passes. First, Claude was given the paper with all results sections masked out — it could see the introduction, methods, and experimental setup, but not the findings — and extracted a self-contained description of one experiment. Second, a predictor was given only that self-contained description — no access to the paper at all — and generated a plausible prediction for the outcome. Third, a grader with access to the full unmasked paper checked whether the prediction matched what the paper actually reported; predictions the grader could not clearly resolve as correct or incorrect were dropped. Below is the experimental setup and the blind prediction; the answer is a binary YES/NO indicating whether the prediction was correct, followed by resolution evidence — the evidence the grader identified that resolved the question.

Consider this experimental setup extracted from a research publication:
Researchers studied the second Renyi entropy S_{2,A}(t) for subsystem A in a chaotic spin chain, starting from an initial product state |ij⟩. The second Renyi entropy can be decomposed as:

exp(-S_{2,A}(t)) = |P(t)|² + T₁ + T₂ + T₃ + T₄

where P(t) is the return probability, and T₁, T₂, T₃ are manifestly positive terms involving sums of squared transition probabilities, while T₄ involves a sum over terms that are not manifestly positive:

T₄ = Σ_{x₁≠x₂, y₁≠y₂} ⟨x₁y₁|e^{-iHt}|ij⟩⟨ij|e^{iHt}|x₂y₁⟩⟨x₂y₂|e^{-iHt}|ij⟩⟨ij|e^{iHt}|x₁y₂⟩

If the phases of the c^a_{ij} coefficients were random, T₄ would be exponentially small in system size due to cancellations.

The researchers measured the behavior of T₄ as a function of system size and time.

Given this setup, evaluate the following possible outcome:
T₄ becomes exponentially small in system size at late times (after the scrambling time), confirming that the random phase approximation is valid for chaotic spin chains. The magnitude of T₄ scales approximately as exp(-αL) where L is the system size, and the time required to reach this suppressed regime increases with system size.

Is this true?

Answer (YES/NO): NO